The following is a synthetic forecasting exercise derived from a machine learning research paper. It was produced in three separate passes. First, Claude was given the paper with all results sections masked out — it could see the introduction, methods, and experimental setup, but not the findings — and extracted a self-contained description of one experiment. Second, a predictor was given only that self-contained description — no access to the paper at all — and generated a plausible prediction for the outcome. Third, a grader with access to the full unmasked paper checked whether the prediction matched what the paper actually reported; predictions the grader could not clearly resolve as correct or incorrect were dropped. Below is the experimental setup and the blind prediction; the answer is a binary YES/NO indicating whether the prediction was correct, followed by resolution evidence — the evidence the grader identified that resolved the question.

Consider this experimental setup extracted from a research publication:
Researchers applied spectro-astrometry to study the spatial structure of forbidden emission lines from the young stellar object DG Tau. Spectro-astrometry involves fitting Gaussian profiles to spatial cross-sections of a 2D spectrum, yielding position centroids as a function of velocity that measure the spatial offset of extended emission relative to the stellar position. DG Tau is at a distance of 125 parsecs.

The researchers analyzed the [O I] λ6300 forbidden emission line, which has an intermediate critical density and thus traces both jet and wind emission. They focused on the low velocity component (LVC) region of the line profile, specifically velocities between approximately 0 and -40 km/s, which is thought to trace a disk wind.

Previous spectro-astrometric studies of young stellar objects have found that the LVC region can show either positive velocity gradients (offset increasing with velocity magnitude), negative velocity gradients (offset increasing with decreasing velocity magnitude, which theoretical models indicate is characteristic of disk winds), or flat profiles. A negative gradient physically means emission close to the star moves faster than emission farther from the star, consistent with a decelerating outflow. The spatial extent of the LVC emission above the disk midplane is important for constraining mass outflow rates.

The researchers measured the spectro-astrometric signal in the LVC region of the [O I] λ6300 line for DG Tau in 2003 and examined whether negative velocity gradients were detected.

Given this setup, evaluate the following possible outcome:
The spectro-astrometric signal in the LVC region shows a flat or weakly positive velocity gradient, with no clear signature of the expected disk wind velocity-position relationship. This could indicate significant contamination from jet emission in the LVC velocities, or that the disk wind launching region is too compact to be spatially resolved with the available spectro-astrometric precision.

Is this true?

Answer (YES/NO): NO